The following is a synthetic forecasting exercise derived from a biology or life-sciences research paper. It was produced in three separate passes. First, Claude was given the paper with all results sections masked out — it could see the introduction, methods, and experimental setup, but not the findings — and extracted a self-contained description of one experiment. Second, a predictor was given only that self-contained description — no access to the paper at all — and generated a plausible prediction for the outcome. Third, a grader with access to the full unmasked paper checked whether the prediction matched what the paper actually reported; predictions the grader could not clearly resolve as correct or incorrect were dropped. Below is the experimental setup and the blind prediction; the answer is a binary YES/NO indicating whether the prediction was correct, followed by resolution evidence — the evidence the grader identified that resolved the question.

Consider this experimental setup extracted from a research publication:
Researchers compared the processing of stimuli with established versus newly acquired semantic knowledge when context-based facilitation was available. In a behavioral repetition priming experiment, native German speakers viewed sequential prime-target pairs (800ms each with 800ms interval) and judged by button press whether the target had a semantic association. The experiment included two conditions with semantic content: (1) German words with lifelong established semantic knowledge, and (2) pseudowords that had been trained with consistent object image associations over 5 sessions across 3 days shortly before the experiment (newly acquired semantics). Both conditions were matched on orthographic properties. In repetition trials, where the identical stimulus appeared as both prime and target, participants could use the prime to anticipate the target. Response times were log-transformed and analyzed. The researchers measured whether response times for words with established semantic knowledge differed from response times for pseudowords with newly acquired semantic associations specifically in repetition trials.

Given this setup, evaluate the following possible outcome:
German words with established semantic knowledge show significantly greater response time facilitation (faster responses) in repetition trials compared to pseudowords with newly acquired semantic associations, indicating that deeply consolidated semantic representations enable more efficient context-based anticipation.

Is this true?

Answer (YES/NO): NO